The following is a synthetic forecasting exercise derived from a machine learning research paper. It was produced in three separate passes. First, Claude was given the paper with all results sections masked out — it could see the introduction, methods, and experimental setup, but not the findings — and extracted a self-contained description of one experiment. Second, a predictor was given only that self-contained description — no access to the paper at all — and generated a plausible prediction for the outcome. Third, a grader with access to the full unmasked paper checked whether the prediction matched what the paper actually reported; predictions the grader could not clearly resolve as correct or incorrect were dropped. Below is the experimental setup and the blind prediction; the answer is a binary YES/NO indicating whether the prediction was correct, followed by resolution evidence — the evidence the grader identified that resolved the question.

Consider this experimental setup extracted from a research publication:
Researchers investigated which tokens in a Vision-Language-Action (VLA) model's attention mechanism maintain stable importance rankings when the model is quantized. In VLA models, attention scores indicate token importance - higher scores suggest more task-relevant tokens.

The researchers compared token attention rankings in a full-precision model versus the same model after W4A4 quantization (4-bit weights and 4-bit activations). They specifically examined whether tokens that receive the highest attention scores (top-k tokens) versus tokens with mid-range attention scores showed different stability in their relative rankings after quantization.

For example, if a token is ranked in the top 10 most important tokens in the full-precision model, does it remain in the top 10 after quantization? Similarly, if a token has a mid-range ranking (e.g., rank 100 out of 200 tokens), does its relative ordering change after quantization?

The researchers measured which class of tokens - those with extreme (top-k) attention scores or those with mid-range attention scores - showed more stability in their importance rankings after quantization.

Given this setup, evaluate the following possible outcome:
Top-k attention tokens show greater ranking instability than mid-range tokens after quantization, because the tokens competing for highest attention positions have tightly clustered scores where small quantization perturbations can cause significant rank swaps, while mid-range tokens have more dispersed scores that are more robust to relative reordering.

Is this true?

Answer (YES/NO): NO